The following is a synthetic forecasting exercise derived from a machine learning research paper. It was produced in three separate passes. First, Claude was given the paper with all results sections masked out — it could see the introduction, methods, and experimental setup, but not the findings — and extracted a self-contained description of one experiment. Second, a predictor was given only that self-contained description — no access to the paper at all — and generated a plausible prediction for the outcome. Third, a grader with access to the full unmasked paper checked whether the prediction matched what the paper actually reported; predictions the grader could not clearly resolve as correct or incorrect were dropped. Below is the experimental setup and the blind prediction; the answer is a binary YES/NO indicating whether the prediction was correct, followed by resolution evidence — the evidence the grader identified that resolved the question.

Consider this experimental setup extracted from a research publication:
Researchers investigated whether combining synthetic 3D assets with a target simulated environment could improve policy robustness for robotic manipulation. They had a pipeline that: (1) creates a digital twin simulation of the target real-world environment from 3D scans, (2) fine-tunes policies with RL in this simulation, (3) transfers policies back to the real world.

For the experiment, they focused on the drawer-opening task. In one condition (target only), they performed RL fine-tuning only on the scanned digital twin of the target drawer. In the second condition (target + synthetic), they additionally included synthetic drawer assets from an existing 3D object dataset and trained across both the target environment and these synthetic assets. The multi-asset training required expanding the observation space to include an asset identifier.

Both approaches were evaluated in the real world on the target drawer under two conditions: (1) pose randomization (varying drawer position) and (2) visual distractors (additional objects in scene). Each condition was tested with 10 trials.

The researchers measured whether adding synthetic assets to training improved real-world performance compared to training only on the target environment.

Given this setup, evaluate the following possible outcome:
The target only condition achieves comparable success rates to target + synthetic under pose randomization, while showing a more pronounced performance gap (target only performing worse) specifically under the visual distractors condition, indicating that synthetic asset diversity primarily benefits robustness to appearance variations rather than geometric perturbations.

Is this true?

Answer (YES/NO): NO